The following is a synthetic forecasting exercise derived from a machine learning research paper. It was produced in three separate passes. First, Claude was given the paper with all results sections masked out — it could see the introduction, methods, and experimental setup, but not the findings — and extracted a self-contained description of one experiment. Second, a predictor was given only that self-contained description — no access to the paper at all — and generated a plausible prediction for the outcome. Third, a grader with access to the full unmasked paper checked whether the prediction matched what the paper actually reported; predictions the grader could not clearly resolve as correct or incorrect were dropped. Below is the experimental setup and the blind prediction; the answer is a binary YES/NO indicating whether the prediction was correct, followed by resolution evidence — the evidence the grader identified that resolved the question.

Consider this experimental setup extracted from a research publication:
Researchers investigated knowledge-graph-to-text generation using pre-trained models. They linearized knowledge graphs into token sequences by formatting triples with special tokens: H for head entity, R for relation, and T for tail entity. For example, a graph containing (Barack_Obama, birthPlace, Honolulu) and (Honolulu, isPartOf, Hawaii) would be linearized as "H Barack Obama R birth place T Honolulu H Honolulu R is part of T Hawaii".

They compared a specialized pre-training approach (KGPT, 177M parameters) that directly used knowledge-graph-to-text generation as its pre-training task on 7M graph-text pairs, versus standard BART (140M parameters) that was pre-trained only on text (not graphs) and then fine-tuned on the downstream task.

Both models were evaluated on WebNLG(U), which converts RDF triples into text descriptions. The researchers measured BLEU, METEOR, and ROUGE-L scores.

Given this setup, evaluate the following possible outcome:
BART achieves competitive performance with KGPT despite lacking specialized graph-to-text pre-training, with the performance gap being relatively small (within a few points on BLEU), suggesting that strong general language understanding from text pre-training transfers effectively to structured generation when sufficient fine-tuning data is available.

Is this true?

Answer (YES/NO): YES